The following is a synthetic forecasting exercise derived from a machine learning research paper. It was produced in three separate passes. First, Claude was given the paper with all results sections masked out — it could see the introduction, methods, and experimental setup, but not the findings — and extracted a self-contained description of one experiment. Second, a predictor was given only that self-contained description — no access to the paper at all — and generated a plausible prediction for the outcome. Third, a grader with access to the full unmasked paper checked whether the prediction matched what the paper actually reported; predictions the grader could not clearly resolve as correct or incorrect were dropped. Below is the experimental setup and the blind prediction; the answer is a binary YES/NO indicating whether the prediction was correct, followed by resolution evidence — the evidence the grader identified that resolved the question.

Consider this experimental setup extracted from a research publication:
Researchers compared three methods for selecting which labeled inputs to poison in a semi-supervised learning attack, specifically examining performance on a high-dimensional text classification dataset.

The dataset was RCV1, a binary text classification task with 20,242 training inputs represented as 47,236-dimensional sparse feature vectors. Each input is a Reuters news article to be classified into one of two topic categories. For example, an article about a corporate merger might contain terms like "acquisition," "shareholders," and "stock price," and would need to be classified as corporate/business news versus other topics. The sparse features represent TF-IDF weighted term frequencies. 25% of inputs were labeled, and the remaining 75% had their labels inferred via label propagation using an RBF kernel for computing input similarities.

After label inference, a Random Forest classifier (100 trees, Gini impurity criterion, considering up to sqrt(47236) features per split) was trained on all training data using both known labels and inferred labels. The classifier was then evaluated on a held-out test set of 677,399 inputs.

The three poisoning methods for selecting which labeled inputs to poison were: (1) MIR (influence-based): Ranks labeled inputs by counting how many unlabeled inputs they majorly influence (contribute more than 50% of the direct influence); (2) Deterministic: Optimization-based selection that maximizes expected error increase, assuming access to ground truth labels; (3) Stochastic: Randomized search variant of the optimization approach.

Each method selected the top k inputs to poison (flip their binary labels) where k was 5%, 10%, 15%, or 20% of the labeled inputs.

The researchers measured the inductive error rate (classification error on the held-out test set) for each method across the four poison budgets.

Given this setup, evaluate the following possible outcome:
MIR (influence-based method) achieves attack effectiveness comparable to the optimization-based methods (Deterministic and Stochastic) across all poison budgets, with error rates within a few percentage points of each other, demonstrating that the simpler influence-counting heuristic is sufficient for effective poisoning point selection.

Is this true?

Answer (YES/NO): NO